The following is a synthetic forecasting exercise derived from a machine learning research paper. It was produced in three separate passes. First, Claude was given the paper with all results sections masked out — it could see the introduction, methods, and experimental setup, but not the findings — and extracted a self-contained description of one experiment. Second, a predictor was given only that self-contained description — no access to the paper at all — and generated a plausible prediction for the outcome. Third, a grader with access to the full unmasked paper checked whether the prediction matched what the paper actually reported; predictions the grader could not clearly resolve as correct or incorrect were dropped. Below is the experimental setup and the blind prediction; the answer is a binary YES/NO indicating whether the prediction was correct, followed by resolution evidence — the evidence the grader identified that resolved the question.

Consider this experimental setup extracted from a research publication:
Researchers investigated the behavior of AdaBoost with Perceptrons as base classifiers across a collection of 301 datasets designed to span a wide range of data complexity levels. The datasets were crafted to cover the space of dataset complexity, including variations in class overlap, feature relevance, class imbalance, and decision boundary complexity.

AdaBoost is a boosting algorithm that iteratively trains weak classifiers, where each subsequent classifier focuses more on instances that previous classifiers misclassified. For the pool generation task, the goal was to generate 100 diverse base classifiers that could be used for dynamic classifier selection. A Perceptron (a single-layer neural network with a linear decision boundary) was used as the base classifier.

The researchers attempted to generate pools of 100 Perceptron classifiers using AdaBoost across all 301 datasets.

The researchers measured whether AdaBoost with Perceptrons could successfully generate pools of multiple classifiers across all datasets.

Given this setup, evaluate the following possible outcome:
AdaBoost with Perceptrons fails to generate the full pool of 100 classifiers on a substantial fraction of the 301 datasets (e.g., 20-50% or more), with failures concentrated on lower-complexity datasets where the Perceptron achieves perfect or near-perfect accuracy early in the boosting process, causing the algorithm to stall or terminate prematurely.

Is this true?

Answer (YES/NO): NO